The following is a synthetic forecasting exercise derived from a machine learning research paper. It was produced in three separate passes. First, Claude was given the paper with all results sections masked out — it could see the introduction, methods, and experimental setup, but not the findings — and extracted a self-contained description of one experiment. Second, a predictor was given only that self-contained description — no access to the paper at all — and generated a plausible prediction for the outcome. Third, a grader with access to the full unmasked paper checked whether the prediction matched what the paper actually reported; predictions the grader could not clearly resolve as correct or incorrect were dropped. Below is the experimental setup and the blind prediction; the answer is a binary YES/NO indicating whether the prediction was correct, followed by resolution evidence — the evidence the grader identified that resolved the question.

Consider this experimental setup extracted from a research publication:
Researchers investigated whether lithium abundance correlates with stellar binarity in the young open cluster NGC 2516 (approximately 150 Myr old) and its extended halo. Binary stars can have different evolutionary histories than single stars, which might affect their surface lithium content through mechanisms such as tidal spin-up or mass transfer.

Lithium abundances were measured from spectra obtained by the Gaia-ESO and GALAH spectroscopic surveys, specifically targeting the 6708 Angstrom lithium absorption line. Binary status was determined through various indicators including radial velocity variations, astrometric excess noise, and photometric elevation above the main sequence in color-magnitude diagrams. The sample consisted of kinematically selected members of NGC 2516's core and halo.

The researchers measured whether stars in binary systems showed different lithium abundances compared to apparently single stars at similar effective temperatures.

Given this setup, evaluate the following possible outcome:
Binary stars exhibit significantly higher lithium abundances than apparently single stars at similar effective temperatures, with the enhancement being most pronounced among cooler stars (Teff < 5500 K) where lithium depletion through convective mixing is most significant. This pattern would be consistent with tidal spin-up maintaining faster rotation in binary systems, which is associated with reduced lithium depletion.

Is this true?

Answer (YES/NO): NO